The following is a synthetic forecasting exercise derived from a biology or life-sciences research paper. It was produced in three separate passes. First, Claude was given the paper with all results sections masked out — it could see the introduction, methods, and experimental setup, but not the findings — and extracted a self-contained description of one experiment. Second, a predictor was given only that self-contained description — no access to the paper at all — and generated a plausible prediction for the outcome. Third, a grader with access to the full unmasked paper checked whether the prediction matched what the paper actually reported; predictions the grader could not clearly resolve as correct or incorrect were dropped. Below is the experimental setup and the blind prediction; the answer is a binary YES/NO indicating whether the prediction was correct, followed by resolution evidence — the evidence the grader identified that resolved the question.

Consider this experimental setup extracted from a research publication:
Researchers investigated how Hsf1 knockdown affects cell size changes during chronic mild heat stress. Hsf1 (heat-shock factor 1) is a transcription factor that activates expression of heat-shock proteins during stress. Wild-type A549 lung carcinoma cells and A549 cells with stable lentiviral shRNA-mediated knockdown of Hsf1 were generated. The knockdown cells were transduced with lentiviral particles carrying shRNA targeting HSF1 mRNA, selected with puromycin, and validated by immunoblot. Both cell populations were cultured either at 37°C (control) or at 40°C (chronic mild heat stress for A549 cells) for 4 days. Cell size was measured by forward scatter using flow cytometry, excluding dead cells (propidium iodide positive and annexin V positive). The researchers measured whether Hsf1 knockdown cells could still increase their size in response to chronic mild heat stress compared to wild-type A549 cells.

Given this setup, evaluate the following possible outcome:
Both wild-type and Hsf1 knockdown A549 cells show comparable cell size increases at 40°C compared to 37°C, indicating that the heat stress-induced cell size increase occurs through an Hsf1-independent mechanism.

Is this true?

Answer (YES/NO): NO